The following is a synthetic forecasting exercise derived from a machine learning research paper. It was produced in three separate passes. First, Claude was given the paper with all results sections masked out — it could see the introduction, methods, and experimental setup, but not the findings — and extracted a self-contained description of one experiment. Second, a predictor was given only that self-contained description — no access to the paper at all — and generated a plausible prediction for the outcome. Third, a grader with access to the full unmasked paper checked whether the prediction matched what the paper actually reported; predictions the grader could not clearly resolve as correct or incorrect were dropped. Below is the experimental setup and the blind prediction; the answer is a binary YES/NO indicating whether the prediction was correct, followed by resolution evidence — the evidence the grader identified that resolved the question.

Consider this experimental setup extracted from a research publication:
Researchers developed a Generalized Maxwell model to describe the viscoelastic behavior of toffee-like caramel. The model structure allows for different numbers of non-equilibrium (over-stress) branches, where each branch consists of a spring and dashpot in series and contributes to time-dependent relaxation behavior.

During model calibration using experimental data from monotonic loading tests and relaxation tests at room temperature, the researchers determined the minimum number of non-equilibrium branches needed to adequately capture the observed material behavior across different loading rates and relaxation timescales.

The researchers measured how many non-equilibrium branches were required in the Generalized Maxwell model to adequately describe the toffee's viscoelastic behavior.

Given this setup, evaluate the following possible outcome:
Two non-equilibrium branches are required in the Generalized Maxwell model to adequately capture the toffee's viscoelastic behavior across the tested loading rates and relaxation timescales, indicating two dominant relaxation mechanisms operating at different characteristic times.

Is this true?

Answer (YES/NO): YES